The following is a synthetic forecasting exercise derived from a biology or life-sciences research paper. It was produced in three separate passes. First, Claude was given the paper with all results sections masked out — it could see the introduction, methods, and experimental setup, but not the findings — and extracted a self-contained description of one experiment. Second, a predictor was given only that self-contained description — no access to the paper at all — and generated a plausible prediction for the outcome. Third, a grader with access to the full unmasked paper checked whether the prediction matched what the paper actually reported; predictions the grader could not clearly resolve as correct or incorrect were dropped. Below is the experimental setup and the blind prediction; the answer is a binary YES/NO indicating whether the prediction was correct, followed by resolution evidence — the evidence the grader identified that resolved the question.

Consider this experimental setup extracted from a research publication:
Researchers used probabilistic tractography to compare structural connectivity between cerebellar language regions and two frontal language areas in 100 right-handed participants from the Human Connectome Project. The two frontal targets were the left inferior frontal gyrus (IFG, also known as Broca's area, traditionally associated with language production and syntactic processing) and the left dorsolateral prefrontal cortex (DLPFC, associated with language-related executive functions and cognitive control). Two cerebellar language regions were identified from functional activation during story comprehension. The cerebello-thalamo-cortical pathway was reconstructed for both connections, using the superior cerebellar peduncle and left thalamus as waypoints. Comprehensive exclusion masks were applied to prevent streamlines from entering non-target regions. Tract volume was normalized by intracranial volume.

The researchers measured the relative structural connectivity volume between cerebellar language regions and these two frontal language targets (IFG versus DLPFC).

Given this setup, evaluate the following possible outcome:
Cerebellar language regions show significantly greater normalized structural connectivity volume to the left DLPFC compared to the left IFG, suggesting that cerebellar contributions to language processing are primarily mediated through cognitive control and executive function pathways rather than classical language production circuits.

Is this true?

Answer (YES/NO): NO